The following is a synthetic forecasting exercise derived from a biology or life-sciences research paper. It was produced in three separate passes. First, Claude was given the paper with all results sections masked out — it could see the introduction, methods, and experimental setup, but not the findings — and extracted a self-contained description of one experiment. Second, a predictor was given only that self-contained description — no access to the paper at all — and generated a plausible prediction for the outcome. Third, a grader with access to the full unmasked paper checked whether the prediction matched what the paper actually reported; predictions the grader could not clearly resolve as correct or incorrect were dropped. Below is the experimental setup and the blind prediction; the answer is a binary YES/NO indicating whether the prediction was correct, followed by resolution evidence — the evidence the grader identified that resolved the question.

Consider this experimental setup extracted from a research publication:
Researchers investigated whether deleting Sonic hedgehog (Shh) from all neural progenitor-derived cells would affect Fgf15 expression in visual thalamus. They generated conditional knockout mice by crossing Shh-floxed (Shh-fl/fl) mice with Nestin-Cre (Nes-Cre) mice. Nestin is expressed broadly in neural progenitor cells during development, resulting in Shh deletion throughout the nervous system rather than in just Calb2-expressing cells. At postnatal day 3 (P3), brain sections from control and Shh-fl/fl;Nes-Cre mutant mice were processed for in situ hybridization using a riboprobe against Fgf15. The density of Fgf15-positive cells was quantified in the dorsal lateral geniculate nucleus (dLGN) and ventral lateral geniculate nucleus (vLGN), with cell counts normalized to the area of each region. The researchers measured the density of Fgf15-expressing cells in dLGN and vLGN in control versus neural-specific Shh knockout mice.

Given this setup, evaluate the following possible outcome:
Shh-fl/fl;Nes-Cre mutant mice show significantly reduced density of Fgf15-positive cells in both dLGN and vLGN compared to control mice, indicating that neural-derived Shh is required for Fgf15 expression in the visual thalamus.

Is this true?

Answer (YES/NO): YES